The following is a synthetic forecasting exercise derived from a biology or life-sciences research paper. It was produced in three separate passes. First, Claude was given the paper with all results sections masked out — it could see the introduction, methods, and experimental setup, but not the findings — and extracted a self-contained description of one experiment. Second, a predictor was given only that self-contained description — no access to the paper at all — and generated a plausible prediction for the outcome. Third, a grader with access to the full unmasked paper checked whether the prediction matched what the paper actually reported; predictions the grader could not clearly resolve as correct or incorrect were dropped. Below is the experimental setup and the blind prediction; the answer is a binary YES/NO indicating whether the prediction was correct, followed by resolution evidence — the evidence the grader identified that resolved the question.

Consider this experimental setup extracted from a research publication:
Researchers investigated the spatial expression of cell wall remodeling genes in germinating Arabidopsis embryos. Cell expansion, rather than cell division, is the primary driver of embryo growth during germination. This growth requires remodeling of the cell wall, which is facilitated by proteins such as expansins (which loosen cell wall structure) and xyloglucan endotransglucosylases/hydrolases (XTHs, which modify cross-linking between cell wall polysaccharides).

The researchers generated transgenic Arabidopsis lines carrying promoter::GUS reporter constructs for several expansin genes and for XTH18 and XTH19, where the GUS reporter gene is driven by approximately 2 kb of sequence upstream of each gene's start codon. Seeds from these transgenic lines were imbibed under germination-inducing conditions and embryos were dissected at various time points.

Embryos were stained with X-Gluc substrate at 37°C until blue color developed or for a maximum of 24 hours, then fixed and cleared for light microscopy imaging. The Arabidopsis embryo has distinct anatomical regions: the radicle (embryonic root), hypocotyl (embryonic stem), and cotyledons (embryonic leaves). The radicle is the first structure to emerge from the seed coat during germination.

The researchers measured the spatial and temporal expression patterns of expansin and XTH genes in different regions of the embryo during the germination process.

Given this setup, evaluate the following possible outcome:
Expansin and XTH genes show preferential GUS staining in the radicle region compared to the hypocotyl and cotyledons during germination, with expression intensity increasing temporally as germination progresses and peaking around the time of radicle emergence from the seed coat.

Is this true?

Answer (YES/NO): NO